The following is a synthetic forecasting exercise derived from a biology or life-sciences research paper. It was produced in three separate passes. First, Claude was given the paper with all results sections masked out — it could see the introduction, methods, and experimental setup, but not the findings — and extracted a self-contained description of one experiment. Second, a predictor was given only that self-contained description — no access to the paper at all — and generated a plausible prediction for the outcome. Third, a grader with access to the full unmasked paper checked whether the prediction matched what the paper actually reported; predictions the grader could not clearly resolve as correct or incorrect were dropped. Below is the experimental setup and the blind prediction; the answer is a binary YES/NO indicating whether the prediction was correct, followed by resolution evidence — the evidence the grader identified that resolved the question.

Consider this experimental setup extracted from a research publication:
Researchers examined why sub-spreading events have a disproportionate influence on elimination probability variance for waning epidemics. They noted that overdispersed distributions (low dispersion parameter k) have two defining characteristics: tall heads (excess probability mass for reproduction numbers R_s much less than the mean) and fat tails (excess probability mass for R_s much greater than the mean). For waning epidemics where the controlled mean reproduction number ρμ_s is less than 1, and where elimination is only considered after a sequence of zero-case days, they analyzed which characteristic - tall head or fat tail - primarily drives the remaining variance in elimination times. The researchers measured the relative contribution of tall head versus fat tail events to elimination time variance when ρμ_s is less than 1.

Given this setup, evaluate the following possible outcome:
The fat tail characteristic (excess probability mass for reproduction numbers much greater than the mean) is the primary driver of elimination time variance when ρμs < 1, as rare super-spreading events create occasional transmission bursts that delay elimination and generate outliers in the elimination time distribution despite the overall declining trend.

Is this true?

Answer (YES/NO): NO